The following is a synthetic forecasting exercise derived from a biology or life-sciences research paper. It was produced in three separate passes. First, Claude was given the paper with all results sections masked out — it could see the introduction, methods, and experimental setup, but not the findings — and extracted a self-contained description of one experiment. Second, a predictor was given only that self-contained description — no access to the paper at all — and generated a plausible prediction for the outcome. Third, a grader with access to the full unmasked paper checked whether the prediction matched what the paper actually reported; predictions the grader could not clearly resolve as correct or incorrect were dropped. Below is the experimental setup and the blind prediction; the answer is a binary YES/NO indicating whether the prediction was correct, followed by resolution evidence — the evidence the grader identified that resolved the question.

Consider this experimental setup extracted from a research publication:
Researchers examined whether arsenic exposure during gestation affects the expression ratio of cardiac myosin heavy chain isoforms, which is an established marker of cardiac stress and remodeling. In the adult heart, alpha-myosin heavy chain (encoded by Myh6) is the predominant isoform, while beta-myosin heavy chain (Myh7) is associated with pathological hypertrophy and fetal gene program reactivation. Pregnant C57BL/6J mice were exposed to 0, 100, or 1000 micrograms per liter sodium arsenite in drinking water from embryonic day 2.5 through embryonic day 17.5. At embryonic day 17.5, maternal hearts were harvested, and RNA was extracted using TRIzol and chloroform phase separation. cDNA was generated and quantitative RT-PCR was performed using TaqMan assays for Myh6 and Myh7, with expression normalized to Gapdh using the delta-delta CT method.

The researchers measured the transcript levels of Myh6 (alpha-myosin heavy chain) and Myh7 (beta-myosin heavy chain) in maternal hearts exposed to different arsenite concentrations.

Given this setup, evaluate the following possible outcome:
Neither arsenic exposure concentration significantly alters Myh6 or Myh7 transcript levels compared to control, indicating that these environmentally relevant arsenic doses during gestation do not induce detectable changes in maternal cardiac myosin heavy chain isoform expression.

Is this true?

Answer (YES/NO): YES